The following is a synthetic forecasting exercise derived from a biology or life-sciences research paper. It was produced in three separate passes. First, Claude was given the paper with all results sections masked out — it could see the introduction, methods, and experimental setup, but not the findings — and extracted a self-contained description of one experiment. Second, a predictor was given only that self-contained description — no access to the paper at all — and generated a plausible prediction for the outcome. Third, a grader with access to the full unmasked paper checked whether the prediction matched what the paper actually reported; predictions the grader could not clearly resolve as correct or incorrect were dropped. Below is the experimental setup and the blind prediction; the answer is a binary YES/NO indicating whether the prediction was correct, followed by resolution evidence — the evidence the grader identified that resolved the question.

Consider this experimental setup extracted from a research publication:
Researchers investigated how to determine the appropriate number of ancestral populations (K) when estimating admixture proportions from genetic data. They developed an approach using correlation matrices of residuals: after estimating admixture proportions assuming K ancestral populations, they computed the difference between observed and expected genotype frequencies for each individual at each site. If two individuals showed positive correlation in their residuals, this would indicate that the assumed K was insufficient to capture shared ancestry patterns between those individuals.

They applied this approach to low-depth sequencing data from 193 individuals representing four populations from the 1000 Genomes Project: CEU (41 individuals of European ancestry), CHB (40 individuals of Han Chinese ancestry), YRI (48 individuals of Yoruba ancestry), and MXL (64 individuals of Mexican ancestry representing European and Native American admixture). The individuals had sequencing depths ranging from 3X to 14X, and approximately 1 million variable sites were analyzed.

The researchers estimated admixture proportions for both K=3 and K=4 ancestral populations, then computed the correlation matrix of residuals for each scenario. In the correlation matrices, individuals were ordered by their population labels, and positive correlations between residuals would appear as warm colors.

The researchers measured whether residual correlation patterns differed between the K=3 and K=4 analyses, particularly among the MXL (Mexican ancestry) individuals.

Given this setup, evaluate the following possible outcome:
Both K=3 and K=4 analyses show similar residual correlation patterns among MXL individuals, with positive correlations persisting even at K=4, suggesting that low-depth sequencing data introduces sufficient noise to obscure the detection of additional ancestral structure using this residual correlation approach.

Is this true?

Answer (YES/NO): NO